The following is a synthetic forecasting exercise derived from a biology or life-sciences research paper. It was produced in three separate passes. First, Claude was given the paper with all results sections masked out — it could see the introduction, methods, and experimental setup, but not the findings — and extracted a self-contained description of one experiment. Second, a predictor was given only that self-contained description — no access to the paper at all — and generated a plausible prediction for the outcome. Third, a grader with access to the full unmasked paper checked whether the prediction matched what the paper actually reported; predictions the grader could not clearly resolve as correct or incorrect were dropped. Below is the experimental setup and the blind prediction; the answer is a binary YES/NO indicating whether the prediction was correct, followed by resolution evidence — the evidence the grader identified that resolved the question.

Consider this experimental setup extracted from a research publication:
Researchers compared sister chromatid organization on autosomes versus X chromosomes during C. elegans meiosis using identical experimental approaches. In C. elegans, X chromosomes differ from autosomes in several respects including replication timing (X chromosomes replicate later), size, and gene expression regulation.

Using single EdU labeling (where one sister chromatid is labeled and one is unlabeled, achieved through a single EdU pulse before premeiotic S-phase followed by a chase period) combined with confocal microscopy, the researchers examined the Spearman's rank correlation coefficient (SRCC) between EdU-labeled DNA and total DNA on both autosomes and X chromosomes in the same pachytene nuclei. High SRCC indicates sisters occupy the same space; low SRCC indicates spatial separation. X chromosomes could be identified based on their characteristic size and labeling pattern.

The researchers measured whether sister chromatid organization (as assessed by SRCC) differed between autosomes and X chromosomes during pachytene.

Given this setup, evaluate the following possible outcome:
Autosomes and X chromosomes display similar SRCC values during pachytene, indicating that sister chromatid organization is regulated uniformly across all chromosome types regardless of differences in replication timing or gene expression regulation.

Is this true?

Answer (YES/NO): NO